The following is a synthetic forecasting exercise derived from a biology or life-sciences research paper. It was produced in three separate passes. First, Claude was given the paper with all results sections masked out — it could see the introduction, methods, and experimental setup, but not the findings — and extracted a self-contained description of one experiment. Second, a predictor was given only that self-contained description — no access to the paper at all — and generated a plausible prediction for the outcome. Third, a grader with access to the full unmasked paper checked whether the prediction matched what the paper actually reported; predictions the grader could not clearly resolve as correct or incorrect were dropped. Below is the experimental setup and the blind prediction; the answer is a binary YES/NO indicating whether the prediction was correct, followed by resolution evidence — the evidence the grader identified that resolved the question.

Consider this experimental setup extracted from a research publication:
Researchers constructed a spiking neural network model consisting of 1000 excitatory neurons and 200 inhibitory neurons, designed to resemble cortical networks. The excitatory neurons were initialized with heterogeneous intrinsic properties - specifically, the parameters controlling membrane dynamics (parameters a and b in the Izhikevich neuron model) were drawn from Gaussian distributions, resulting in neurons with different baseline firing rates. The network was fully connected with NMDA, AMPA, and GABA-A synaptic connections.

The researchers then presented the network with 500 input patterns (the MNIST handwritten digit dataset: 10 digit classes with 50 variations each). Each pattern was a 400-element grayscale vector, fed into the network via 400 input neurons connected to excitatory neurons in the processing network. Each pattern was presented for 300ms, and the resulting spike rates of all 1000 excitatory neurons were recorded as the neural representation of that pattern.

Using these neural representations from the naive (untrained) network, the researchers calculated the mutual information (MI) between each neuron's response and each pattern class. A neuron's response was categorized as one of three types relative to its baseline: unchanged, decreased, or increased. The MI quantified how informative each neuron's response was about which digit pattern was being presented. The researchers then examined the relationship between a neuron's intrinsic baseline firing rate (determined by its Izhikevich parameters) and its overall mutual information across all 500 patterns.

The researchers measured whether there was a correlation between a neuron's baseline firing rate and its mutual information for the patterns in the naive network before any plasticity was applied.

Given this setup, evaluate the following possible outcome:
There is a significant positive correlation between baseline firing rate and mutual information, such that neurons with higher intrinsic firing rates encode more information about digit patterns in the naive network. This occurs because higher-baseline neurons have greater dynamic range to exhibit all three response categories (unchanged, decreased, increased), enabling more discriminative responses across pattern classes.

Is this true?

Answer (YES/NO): NO